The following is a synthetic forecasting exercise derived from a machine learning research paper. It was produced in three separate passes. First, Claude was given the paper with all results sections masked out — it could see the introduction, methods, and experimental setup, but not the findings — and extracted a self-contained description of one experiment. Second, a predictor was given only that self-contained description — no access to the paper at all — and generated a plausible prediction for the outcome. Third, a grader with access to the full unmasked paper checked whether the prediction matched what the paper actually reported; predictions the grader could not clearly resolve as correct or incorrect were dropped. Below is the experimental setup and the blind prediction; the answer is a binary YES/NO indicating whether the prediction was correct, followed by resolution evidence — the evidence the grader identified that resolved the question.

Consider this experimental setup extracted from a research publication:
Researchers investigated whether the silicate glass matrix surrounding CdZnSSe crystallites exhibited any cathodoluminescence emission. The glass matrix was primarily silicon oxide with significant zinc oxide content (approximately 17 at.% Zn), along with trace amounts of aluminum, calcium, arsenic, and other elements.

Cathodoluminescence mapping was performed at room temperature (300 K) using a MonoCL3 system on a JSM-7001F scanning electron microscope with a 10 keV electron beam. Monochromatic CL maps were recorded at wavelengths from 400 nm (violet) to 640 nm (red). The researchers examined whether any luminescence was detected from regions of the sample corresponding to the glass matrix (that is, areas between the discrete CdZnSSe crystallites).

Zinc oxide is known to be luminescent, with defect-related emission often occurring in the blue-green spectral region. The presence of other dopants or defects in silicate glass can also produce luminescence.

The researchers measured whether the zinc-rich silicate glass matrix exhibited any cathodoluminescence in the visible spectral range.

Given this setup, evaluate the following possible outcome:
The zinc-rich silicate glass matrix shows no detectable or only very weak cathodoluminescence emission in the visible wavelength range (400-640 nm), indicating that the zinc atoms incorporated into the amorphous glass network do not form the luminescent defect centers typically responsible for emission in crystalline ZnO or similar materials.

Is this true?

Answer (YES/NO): YES